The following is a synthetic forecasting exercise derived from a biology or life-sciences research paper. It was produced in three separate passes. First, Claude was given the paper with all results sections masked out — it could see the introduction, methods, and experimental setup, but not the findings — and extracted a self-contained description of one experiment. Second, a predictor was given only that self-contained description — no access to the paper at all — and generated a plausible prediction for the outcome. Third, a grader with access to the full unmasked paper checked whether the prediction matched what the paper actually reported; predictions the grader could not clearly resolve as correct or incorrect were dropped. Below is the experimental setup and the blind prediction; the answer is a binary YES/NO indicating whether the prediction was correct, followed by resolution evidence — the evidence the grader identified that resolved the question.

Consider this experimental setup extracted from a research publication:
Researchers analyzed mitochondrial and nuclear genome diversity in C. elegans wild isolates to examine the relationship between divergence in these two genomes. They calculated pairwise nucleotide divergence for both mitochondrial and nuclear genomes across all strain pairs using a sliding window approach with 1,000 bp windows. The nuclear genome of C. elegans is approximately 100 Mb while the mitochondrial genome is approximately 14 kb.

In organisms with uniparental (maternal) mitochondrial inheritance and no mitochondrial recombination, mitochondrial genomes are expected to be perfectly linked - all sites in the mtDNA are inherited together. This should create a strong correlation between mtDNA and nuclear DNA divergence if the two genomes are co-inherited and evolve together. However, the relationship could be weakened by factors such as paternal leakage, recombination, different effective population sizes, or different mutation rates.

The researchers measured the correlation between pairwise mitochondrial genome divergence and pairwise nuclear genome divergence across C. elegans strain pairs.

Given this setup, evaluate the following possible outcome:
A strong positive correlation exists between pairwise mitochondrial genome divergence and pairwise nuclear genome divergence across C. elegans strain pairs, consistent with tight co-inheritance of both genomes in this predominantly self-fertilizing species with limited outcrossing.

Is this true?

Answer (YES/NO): YES